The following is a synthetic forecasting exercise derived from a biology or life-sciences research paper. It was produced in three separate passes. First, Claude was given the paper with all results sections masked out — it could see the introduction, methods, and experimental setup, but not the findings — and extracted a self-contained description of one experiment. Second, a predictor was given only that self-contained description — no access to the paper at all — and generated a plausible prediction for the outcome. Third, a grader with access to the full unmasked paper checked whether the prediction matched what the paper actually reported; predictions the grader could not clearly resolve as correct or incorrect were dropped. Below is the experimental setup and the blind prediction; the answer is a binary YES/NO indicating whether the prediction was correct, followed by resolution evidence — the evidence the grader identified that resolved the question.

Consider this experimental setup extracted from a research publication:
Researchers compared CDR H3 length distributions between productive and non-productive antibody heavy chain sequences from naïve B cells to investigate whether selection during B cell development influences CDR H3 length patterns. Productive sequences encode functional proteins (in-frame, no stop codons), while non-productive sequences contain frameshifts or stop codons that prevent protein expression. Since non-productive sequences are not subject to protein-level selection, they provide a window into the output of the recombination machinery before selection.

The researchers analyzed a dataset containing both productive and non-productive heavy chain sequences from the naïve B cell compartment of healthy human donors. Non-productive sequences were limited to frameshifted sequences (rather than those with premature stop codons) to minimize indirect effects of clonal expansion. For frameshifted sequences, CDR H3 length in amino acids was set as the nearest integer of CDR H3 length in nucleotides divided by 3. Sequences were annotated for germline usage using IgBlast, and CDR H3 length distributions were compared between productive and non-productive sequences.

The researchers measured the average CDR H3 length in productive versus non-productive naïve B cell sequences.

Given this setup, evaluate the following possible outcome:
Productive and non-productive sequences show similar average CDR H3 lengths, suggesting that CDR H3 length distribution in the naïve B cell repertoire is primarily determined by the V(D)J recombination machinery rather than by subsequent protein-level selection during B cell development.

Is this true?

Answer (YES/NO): NO